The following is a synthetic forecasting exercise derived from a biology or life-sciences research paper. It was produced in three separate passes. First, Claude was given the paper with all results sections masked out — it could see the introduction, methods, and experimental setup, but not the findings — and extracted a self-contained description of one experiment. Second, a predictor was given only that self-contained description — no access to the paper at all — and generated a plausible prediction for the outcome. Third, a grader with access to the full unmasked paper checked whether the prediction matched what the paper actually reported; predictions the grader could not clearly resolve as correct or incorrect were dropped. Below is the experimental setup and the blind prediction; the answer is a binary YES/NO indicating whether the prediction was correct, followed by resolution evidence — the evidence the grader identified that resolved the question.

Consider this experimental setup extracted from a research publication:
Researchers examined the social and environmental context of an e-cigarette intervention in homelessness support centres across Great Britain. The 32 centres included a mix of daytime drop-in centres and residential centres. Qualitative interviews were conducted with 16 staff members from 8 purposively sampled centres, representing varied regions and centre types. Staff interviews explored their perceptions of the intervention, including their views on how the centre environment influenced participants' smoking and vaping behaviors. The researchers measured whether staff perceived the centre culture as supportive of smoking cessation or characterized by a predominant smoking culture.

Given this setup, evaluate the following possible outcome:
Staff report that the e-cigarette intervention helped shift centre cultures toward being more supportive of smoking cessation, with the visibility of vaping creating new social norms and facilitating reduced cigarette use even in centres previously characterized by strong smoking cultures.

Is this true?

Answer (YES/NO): NO